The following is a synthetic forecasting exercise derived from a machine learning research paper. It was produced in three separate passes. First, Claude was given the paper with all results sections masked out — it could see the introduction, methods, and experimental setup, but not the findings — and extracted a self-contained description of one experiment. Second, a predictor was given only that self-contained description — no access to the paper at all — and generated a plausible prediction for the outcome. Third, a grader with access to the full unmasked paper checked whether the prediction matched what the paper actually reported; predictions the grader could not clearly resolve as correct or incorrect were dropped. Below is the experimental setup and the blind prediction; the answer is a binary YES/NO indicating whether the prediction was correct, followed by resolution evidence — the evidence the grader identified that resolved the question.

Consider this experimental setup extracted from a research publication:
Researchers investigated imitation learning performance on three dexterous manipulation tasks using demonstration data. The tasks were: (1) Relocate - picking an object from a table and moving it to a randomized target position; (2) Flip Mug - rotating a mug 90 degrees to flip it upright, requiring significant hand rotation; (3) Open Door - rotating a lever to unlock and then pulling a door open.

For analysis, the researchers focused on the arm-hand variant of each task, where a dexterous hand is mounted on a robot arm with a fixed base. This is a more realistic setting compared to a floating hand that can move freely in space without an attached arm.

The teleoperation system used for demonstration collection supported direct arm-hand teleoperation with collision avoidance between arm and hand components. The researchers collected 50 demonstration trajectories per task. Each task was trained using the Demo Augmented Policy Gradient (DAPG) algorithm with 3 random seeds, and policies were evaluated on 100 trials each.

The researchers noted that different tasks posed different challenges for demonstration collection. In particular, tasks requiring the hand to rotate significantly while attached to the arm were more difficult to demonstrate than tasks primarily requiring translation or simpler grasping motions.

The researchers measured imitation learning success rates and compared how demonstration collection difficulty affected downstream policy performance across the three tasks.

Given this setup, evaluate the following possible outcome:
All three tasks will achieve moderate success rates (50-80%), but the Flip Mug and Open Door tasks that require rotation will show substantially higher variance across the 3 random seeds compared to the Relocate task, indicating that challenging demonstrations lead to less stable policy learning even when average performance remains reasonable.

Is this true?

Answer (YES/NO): YES